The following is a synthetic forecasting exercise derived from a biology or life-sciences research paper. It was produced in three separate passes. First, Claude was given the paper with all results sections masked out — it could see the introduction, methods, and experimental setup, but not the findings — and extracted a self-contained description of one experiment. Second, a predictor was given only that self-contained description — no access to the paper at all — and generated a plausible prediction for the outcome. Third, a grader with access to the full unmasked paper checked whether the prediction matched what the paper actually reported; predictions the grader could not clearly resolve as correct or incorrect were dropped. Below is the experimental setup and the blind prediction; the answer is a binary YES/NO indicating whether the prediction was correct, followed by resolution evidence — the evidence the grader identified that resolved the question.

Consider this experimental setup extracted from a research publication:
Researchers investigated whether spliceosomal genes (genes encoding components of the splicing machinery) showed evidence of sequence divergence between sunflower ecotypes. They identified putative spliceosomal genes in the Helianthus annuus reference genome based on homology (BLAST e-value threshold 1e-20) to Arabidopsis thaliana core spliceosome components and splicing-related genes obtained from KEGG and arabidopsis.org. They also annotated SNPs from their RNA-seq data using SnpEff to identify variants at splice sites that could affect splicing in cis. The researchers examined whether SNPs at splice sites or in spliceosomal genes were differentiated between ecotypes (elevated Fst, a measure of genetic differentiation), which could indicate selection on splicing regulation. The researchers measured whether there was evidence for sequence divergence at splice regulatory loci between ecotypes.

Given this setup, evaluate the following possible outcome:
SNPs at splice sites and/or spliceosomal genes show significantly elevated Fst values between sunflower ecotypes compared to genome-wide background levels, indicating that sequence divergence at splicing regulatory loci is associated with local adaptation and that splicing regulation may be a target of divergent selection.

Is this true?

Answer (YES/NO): NO